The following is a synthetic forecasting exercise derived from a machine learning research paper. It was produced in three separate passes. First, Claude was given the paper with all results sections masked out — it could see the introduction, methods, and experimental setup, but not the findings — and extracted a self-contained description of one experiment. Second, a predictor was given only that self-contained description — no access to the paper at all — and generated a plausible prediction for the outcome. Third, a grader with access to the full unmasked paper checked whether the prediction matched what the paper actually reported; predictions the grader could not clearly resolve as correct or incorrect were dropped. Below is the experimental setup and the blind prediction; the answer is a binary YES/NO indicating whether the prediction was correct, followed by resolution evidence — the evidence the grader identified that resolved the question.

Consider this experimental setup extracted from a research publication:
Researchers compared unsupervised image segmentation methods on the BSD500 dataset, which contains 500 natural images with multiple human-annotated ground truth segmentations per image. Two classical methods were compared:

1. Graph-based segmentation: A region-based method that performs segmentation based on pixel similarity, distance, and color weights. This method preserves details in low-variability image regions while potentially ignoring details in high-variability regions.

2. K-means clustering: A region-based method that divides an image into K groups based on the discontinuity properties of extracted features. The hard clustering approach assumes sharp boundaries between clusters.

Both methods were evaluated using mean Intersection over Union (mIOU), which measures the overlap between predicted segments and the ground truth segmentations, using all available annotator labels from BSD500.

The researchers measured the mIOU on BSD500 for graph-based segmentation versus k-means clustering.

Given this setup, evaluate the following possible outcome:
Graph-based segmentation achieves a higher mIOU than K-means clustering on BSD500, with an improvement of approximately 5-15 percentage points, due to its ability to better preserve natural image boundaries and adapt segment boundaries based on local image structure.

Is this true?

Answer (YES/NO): YES